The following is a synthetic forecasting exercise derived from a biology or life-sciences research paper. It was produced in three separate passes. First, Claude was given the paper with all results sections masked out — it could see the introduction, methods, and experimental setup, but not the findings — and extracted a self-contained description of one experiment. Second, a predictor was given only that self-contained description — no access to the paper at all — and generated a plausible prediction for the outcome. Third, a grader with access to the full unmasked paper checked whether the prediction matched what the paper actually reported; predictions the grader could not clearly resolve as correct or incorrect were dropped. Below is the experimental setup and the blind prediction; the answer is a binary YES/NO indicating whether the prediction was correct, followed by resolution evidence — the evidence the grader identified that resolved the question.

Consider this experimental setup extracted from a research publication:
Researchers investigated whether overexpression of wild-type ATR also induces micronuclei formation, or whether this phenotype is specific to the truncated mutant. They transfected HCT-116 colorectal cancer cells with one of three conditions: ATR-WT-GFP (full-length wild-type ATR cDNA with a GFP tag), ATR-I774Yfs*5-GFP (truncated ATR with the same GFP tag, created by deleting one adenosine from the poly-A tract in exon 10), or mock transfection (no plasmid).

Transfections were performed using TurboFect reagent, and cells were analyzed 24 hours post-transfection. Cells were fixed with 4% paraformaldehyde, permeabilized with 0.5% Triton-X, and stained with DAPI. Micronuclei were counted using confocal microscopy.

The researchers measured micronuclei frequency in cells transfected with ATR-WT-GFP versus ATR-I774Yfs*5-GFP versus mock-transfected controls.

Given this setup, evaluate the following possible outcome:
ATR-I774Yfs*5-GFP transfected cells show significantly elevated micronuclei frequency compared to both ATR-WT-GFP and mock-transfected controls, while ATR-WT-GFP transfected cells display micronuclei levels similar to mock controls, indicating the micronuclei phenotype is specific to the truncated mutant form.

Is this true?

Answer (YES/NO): YES